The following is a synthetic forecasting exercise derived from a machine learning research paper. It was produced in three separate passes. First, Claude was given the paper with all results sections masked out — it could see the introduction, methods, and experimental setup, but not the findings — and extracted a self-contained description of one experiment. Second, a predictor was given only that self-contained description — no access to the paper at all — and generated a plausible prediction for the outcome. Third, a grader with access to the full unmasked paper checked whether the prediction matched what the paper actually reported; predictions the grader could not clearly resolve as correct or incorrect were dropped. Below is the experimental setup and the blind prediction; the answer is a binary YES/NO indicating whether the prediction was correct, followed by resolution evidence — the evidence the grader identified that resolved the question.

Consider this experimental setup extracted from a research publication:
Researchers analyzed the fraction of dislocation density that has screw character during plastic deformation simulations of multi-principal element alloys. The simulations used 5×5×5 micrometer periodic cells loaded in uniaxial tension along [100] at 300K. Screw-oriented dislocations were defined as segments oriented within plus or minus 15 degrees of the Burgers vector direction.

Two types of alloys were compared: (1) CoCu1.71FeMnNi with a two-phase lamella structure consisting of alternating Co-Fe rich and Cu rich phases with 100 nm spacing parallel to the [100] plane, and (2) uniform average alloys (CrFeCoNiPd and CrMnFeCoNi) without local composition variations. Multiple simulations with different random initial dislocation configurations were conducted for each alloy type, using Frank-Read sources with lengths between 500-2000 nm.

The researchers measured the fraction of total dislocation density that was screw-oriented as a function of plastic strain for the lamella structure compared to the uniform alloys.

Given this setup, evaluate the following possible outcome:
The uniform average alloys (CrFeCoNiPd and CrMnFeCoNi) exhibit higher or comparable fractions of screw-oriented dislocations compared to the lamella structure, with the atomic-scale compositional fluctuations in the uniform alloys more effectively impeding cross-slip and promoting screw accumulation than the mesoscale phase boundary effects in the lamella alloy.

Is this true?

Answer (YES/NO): NO